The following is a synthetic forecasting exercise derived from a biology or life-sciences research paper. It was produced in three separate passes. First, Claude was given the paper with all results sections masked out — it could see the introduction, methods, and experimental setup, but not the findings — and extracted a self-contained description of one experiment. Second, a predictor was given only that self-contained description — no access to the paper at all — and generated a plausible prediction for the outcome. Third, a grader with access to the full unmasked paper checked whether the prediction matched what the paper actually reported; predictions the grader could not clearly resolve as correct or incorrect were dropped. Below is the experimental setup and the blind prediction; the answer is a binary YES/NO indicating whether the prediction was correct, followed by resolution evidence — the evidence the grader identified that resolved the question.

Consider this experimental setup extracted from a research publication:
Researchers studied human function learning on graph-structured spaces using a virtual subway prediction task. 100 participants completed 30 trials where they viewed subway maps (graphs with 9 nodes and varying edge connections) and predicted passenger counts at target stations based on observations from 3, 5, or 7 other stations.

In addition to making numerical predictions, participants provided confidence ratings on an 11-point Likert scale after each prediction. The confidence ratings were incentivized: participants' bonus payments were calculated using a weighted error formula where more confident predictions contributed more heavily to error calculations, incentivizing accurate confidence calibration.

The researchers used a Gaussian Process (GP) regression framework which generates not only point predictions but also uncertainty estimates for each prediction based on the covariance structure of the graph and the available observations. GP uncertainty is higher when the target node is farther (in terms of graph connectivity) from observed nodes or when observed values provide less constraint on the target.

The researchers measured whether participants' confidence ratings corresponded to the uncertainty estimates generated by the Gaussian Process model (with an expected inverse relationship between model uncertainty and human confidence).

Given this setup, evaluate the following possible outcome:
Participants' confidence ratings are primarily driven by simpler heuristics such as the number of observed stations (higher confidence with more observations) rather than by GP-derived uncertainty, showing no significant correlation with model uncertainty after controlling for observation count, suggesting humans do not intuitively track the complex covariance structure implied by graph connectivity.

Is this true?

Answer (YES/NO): NO